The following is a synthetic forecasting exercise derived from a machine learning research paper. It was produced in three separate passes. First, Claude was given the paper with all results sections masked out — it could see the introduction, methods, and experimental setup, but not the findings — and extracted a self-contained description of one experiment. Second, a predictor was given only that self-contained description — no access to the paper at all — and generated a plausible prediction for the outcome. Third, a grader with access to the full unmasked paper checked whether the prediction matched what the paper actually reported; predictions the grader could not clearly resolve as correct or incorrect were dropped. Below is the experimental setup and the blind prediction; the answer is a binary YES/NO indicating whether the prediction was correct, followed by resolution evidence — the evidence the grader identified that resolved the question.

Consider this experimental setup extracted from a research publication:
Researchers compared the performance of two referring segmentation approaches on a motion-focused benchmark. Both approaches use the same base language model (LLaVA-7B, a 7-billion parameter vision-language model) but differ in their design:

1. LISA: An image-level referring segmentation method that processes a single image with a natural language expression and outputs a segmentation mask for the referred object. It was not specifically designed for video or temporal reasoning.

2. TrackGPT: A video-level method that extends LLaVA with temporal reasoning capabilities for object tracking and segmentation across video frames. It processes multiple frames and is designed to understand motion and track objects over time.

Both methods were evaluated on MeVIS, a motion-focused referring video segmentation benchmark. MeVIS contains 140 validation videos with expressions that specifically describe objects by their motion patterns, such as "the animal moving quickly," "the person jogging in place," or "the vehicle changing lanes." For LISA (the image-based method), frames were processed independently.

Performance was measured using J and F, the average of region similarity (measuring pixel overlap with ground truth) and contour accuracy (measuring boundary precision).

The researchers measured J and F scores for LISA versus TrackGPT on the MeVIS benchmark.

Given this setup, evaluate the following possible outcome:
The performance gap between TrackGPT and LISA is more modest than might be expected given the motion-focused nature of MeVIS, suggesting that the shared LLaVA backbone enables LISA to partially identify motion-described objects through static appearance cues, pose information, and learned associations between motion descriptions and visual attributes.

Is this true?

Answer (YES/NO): YES